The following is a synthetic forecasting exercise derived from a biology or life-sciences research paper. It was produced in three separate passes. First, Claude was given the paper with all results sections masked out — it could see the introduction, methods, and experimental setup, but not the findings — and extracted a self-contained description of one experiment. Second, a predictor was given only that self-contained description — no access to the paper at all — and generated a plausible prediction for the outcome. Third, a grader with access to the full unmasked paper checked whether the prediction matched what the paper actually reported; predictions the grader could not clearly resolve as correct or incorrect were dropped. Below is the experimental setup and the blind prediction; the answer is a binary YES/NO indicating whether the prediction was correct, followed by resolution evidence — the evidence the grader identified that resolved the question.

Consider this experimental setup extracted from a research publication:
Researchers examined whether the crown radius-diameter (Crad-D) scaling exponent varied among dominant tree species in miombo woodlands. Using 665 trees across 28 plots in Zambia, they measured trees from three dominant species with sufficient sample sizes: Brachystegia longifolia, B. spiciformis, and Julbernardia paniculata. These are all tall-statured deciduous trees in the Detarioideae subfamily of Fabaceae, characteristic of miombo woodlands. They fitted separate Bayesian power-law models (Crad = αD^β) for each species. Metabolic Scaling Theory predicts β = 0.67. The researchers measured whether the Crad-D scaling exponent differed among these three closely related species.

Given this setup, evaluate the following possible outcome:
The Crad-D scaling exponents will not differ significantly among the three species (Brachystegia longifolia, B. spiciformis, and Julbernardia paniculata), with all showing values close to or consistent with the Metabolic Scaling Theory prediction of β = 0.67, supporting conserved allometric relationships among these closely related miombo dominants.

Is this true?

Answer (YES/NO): NO